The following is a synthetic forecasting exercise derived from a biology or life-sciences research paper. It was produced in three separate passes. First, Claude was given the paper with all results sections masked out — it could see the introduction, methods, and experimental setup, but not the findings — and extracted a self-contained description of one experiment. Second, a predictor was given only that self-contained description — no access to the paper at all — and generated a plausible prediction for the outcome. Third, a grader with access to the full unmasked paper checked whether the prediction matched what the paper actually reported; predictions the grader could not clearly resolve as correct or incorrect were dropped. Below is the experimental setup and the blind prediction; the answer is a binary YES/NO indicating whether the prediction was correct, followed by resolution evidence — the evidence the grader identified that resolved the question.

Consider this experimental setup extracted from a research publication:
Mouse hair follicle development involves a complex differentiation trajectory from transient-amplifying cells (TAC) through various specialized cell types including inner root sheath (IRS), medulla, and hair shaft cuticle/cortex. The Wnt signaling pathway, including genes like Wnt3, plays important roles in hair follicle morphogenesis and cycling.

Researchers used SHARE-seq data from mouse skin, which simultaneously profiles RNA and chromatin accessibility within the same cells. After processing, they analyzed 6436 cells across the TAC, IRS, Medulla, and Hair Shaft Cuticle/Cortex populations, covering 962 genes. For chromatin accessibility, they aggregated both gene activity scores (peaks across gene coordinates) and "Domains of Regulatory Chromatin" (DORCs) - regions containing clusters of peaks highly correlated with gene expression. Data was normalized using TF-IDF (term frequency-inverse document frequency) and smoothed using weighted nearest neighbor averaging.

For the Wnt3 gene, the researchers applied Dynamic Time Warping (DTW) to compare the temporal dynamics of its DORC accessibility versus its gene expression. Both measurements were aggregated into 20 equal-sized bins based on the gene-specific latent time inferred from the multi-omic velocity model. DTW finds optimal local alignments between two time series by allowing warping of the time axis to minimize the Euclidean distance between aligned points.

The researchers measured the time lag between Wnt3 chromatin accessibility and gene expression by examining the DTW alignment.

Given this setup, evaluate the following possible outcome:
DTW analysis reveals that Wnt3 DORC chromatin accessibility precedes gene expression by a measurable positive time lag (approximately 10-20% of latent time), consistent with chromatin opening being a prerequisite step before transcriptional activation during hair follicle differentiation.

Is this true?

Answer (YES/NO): NO